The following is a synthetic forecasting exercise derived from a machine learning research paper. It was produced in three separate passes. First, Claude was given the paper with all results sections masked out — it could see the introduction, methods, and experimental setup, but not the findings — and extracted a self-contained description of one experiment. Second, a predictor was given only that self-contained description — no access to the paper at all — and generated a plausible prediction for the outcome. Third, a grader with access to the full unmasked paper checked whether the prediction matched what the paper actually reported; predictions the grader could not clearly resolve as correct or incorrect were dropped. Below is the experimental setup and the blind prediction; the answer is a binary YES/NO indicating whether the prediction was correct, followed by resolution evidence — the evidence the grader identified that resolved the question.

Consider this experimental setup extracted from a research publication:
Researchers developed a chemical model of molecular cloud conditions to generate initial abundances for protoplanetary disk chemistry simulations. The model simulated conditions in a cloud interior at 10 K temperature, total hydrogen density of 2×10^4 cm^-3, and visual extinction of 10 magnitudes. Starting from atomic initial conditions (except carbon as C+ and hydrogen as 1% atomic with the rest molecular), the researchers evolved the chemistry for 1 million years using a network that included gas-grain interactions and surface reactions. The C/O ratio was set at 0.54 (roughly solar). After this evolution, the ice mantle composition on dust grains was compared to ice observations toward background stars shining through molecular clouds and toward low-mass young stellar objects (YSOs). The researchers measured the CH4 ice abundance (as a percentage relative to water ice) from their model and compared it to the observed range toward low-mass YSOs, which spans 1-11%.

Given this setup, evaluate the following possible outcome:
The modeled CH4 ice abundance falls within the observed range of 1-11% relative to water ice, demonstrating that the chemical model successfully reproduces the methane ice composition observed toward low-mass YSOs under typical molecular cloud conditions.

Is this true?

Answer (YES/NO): NO